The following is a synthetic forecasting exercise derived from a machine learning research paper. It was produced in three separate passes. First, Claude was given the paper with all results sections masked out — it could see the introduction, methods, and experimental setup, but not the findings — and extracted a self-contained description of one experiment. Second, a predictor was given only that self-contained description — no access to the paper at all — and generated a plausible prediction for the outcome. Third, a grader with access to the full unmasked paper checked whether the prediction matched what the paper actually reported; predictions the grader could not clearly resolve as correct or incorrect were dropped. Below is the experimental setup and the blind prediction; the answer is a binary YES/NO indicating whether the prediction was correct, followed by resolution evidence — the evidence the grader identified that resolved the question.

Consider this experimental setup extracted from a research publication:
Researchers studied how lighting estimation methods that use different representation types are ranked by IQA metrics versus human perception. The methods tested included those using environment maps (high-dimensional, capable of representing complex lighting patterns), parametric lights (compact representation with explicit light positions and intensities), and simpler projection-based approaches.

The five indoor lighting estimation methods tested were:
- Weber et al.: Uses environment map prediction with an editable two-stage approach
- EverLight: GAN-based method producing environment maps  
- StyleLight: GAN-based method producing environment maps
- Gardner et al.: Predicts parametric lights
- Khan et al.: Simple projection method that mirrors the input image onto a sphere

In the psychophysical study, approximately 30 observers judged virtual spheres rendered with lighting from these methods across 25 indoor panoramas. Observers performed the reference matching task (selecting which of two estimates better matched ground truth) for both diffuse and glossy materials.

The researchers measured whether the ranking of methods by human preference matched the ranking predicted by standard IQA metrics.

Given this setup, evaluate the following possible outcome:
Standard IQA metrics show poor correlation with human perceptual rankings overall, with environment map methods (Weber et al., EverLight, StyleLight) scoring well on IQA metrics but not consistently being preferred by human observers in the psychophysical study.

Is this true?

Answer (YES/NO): NO